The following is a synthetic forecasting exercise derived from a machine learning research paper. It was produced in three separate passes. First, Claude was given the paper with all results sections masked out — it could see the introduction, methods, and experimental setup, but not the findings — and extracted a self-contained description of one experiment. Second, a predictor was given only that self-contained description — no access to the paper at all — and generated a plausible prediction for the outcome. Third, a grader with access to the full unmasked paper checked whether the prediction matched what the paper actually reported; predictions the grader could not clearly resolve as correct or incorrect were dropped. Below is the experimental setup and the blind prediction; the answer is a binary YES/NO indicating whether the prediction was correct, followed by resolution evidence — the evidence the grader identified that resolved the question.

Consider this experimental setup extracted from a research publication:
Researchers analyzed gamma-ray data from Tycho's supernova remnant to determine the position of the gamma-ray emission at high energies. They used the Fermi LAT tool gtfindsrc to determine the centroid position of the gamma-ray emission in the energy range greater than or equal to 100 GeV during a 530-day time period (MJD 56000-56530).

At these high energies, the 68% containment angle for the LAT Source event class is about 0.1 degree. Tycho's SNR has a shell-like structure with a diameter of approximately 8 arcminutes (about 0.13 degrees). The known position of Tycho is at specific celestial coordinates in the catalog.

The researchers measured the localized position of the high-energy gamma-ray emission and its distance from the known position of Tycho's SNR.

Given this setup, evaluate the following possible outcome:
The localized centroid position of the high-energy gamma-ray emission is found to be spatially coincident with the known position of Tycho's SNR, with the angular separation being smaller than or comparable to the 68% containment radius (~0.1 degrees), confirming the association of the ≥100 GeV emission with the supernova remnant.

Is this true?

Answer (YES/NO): YES